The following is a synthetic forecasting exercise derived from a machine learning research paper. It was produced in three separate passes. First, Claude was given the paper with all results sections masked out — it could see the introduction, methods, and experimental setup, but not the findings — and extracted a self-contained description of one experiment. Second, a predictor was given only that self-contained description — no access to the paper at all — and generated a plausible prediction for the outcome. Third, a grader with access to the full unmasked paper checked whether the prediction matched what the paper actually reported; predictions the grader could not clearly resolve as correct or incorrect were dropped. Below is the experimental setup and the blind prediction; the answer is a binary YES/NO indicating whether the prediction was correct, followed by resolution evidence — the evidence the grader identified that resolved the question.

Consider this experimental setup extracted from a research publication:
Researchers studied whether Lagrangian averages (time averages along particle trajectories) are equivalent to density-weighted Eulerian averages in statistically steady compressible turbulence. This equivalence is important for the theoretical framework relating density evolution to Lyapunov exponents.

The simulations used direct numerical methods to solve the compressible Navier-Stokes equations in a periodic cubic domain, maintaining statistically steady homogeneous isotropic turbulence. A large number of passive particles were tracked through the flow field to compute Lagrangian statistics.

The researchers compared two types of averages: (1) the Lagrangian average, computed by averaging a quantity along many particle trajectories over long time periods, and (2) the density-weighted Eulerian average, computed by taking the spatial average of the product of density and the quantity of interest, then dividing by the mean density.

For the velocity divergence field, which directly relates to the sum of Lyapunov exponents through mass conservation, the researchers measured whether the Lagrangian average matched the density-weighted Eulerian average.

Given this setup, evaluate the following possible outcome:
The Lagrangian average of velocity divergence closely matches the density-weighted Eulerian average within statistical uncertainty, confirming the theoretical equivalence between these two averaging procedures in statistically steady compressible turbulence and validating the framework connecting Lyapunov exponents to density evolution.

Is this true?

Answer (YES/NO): YES